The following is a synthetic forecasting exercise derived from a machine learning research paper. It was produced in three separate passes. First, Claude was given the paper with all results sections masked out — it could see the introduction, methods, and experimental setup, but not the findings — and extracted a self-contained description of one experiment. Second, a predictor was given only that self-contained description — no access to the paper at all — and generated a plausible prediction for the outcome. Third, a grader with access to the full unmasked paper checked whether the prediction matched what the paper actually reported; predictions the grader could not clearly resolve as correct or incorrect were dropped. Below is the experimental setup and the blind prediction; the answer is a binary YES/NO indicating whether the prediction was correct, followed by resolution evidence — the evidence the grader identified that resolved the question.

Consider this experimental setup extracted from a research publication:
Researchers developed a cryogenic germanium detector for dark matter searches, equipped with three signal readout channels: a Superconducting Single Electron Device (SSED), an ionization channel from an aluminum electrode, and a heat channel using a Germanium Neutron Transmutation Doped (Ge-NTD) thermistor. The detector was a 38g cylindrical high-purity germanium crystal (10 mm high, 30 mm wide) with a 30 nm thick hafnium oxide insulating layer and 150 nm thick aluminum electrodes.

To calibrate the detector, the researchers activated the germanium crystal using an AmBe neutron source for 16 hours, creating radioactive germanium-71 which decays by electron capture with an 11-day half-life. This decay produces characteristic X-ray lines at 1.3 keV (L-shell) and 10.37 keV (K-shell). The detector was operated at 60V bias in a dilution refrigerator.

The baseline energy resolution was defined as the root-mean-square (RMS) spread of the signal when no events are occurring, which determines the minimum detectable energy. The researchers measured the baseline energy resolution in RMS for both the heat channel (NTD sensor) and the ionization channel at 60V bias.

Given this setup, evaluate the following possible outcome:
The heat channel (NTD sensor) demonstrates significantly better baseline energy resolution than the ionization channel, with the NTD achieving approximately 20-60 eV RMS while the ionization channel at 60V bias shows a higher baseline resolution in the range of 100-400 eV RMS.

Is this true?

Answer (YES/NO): NO